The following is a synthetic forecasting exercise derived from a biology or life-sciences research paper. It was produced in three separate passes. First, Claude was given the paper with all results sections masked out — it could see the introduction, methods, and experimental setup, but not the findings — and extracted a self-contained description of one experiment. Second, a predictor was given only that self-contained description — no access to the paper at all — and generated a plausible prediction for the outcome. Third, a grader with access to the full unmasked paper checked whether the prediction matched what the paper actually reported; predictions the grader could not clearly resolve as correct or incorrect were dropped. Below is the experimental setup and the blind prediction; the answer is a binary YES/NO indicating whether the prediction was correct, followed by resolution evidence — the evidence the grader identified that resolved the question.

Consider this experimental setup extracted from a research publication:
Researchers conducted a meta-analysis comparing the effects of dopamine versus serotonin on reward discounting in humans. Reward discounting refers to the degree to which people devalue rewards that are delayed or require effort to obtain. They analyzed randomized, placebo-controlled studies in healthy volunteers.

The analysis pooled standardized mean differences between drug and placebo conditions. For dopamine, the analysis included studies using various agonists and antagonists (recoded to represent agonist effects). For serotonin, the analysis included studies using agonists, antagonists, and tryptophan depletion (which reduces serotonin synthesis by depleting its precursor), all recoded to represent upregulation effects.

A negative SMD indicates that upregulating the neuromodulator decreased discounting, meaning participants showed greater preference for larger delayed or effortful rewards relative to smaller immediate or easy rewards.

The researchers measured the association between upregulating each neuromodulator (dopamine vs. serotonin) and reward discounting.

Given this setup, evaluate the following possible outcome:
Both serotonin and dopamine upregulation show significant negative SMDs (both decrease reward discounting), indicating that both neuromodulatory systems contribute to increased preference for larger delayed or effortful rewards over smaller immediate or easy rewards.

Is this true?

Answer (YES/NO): YES